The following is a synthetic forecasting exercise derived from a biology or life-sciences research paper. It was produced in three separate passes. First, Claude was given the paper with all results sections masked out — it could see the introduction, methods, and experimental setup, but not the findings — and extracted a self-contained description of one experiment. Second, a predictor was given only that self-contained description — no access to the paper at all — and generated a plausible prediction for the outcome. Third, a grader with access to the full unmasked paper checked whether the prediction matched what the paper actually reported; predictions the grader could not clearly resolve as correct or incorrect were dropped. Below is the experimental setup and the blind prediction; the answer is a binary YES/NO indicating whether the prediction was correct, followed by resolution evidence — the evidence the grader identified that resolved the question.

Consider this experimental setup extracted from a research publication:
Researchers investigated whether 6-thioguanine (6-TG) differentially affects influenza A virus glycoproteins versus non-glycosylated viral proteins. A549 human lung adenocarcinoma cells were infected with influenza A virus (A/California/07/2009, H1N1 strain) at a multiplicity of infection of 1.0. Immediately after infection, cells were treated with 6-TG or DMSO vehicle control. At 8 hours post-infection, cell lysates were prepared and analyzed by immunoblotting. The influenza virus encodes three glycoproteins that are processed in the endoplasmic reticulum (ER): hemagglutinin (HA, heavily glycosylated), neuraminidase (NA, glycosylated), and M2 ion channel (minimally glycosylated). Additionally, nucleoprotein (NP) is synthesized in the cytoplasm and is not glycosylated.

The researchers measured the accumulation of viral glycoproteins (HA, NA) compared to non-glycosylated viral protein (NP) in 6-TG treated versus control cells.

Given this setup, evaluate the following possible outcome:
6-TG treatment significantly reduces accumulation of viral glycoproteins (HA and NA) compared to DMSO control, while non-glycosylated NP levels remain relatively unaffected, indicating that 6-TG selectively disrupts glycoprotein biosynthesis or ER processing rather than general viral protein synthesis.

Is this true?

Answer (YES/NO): YES